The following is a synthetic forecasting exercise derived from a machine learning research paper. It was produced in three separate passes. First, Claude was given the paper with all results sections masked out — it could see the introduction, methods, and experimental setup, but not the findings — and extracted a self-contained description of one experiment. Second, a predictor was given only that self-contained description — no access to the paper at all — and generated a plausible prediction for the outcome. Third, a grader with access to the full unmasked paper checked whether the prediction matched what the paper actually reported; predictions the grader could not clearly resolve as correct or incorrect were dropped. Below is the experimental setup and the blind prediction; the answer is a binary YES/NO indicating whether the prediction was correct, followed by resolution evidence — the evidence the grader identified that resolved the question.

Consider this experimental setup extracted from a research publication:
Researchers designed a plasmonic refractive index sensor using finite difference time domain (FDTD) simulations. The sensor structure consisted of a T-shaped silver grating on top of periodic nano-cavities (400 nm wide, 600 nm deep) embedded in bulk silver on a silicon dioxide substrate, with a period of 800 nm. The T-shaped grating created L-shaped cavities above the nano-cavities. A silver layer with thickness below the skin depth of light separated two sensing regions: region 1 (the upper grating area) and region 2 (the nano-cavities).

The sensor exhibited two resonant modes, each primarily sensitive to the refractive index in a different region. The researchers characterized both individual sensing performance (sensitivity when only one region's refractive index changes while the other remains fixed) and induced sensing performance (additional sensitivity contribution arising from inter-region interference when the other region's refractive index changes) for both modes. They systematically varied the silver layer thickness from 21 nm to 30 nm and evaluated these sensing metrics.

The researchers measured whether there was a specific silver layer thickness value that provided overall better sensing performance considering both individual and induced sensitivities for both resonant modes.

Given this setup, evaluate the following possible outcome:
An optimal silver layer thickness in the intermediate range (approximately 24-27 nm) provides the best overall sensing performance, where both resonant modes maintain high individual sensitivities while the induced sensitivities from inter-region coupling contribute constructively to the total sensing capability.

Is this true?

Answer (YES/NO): NO